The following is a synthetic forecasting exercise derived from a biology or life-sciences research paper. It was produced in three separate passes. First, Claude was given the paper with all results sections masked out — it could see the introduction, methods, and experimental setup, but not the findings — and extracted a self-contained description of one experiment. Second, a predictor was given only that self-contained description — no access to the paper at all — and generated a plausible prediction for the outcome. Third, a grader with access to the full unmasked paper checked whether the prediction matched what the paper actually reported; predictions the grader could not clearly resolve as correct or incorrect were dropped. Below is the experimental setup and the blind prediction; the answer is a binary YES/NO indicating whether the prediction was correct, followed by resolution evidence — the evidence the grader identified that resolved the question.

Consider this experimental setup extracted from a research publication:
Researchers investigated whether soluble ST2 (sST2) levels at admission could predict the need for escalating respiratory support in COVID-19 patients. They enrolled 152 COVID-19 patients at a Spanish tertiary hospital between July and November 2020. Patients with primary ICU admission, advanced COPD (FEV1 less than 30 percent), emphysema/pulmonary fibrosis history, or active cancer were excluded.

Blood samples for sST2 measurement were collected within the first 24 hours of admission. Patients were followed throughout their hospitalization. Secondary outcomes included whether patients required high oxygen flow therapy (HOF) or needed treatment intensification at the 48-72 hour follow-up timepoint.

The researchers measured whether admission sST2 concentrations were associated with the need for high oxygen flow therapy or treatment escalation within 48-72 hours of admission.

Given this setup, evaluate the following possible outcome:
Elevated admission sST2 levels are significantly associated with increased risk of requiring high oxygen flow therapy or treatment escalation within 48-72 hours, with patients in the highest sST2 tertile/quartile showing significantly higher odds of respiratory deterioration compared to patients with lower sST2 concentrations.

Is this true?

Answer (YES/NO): NO